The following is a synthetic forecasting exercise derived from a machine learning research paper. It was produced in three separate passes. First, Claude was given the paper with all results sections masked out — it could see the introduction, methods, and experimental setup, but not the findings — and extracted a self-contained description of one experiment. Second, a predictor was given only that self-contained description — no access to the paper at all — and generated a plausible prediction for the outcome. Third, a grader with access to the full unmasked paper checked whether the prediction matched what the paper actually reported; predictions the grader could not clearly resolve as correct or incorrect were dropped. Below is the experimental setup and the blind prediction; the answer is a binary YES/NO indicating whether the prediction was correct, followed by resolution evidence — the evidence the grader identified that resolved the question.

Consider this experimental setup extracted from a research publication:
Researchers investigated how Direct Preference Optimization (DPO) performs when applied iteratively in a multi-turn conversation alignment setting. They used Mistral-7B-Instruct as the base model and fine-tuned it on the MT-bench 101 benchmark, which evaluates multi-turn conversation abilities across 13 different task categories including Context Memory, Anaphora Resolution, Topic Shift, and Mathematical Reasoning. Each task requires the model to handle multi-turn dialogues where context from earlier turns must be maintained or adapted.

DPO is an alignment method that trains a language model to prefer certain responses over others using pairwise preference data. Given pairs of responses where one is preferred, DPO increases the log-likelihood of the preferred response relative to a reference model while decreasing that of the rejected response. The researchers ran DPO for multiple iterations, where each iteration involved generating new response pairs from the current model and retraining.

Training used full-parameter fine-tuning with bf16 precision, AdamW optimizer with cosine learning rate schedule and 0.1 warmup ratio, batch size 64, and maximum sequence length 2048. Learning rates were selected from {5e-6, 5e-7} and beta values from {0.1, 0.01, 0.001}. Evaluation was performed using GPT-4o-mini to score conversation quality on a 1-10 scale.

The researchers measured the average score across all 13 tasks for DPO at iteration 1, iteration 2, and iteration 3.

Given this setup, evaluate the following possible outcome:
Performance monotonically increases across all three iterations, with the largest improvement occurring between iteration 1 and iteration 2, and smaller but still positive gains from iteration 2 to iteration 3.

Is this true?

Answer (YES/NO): NO